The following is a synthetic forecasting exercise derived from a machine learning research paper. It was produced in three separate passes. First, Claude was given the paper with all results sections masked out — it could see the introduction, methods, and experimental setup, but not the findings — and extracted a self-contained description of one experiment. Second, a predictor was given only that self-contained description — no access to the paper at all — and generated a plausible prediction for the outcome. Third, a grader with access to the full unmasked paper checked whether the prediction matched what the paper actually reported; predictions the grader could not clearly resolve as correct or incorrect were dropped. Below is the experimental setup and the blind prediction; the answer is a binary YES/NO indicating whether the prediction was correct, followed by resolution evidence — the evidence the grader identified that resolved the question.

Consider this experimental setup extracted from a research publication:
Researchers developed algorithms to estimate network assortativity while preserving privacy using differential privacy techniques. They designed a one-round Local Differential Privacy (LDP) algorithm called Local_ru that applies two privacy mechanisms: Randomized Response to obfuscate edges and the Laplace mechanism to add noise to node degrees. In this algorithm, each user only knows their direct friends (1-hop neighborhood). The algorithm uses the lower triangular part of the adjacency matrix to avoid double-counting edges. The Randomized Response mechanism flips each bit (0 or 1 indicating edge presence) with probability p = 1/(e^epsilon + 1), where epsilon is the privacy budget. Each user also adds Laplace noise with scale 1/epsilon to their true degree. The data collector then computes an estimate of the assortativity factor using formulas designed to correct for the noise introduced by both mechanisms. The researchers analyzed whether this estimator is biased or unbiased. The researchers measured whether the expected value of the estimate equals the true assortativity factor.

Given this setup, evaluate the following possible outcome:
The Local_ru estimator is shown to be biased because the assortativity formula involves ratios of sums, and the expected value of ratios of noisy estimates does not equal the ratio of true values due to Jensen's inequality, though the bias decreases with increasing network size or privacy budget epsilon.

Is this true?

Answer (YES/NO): NO